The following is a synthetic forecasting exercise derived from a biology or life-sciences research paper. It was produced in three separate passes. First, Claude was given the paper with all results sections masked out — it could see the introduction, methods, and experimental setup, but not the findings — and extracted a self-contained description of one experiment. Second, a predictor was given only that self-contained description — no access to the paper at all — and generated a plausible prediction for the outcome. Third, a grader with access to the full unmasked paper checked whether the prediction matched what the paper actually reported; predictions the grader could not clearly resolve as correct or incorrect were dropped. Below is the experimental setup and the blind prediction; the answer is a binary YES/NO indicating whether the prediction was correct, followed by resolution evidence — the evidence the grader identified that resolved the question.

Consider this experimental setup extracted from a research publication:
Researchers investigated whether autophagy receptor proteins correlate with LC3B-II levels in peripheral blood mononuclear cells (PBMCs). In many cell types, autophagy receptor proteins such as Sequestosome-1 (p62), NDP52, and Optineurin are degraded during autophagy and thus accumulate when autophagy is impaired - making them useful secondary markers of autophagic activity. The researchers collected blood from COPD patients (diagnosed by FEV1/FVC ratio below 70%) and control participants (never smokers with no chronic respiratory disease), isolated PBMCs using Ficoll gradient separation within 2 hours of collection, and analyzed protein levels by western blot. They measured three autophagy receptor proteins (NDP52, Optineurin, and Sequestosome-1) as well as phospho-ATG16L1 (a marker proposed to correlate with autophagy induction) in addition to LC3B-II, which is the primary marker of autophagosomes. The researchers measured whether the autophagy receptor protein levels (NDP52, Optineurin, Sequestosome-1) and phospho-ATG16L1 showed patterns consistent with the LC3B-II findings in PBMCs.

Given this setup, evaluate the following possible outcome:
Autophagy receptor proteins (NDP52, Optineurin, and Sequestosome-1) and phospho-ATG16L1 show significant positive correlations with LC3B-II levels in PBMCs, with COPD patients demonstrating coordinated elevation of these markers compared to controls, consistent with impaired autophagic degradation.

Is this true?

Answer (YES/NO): NO